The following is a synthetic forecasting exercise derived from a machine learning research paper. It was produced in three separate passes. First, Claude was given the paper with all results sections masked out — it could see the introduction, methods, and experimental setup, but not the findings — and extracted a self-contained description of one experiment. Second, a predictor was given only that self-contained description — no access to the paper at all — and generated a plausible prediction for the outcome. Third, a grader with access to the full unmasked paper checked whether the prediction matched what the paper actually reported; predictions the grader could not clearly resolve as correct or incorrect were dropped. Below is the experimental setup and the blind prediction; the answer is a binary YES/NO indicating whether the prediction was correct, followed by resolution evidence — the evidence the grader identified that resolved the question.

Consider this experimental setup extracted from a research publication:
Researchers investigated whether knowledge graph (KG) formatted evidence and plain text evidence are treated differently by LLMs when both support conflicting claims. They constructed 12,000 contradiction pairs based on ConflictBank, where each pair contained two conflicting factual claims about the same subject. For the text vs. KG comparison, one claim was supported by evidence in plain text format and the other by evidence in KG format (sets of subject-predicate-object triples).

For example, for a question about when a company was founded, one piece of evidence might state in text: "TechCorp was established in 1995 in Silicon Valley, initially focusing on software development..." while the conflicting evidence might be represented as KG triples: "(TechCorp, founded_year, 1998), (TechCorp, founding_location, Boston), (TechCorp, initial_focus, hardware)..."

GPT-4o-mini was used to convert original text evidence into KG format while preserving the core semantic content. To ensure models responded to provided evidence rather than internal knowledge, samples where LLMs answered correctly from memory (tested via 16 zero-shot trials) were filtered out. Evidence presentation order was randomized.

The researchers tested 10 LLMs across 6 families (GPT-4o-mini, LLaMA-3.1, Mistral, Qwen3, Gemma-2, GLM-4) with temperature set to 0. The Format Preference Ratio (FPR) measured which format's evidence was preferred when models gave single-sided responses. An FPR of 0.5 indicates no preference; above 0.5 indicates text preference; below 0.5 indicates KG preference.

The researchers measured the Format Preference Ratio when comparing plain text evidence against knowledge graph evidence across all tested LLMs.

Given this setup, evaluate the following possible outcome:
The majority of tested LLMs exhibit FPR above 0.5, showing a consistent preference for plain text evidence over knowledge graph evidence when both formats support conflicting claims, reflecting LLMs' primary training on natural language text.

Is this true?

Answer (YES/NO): YES